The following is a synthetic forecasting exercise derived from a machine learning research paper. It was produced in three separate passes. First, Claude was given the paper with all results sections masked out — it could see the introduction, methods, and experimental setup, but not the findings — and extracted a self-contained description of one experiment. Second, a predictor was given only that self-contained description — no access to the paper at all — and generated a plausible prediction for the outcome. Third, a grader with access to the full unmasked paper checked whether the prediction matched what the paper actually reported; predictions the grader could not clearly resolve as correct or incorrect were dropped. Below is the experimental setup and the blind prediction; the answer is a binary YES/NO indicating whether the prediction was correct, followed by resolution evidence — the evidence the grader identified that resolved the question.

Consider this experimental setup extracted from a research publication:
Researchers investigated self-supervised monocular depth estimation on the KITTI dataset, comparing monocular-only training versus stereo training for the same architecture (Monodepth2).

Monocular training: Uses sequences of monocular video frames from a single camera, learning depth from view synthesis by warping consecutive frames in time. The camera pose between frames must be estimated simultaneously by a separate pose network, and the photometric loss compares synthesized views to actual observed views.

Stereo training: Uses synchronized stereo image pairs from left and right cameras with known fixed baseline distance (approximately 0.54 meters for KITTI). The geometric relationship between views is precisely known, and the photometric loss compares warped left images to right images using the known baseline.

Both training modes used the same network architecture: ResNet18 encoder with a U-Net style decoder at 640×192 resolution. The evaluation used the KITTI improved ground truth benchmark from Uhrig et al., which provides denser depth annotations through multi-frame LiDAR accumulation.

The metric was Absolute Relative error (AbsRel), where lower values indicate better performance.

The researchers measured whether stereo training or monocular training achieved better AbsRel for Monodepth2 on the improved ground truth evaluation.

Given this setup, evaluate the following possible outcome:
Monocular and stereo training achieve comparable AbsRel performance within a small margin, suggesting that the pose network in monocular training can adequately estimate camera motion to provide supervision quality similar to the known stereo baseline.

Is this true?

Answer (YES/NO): NO